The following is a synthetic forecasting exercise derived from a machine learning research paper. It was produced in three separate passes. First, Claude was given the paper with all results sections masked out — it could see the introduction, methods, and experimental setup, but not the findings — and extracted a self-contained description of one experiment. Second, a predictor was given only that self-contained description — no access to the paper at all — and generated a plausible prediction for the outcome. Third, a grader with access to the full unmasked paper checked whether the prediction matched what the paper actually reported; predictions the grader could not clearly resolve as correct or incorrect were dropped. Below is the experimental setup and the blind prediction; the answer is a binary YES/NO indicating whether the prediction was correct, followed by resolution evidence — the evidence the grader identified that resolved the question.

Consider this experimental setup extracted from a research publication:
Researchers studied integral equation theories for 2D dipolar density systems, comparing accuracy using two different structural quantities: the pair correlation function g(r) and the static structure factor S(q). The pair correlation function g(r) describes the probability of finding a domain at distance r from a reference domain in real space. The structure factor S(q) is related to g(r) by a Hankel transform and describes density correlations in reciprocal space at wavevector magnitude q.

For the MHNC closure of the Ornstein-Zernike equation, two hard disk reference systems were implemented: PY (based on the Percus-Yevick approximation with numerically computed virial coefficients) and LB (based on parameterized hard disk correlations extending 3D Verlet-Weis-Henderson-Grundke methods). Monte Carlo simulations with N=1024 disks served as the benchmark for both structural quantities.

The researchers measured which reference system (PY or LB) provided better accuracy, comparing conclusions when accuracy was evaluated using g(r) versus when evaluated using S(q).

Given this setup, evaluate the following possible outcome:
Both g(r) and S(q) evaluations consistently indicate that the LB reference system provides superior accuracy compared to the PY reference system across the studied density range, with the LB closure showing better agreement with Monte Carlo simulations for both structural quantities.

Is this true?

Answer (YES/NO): NO